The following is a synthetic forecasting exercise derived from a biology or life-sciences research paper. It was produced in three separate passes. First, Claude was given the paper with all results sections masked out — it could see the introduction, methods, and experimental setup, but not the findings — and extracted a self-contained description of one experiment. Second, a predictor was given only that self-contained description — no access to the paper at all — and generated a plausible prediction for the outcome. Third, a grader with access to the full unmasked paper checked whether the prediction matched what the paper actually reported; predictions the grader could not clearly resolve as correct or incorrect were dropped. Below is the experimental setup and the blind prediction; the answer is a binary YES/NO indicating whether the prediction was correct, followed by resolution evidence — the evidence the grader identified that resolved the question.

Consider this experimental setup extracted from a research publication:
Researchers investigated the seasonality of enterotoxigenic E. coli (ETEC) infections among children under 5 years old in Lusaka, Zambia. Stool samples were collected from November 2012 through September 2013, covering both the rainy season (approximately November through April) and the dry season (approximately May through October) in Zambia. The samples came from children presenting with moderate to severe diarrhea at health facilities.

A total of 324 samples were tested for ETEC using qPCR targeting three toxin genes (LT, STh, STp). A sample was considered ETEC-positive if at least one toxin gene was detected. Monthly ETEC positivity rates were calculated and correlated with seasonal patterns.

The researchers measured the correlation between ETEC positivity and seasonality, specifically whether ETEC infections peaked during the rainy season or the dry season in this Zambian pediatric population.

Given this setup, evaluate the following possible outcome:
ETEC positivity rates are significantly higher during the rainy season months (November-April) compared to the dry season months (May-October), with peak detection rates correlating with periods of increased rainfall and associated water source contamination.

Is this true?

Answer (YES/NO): NO